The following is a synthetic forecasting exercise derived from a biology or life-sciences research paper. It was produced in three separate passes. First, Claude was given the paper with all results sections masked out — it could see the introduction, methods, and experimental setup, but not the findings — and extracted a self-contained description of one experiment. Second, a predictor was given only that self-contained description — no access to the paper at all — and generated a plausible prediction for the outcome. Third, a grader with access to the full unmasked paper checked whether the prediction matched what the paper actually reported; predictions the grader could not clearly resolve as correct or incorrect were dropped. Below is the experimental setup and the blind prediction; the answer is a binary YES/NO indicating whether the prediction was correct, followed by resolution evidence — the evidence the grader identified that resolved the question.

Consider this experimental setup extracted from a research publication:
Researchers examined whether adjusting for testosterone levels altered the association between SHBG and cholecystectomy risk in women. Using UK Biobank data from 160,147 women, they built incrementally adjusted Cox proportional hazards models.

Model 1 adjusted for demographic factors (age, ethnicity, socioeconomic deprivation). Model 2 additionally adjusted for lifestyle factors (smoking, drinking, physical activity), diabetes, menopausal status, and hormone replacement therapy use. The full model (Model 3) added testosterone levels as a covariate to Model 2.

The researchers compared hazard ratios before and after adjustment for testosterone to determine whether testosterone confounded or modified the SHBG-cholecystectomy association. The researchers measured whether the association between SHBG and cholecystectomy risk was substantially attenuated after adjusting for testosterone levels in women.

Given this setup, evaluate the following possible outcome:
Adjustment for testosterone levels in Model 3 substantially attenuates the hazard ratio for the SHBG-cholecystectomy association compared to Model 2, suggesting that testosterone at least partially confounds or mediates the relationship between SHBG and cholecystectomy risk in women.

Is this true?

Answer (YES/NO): NO